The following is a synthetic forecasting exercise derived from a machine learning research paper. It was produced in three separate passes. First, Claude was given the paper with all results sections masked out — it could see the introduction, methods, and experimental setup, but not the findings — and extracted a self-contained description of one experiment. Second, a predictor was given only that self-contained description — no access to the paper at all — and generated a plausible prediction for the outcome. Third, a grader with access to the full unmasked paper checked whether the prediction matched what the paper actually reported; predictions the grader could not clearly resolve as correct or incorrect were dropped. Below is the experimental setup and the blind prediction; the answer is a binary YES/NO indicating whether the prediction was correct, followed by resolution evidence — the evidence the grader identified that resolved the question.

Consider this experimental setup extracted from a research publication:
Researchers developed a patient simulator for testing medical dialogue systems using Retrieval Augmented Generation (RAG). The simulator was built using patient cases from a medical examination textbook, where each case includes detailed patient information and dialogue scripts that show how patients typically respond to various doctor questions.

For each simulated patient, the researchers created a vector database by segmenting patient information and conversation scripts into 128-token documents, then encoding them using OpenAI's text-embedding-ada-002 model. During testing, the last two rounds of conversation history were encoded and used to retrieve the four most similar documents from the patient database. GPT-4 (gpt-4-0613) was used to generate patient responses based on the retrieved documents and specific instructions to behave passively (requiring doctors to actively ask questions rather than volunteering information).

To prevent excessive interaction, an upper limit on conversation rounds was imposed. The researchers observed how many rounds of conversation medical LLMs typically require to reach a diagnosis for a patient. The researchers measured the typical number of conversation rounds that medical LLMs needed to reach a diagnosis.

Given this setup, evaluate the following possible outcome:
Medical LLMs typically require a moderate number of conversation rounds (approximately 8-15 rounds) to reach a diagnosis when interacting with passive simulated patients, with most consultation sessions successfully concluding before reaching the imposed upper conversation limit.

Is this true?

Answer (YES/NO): NO